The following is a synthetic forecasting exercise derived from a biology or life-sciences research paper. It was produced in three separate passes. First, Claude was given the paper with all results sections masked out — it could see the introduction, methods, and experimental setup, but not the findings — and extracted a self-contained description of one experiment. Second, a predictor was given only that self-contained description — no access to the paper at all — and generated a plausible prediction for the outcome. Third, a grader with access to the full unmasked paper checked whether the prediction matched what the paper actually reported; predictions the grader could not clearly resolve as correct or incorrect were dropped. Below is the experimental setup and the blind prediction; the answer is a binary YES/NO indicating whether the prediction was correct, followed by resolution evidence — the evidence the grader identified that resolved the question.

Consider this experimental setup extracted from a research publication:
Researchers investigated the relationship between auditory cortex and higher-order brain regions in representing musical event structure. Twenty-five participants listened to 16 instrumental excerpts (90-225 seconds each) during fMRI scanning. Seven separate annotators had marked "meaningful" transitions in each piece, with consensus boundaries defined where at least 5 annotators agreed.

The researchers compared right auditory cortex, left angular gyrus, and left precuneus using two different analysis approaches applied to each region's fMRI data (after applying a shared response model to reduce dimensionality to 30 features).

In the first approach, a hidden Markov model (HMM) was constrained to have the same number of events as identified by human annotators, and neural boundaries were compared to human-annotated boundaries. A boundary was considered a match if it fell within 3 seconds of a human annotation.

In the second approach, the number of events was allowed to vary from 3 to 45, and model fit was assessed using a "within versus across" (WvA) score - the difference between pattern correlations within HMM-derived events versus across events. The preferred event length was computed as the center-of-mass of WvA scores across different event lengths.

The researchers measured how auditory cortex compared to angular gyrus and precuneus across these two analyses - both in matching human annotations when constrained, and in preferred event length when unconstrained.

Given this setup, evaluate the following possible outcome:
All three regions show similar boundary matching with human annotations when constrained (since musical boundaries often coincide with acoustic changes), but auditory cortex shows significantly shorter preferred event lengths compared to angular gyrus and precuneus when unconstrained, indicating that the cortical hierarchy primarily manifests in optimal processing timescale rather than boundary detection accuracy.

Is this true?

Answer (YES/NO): YES